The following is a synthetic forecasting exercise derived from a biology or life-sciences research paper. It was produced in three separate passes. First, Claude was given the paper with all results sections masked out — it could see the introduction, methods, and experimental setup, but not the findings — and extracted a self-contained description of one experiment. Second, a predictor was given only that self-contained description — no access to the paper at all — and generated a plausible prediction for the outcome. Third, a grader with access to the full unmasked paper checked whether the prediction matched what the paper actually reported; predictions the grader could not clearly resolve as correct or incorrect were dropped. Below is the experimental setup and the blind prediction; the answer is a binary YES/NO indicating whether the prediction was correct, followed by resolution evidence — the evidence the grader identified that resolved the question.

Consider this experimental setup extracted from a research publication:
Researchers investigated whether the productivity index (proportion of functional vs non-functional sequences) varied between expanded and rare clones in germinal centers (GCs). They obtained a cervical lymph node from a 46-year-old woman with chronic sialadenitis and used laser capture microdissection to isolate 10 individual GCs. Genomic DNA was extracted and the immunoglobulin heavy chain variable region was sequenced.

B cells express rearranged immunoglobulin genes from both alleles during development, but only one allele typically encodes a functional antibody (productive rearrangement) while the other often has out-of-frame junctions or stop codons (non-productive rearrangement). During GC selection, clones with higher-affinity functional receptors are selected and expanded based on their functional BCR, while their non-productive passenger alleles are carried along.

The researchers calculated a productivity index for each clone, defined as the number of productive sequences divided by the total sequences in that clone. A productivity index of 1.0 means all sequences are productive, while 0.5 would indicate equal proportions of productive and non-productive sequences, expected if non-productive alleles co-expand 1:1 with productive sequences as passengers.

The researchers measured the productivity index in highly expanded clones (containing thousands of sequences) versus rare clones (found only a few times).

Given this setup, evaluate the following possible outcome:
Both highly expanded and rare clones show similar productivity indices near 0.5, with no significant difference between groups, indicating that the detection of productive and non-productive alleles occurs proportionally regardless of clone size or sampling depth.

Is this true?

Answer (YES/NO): NO